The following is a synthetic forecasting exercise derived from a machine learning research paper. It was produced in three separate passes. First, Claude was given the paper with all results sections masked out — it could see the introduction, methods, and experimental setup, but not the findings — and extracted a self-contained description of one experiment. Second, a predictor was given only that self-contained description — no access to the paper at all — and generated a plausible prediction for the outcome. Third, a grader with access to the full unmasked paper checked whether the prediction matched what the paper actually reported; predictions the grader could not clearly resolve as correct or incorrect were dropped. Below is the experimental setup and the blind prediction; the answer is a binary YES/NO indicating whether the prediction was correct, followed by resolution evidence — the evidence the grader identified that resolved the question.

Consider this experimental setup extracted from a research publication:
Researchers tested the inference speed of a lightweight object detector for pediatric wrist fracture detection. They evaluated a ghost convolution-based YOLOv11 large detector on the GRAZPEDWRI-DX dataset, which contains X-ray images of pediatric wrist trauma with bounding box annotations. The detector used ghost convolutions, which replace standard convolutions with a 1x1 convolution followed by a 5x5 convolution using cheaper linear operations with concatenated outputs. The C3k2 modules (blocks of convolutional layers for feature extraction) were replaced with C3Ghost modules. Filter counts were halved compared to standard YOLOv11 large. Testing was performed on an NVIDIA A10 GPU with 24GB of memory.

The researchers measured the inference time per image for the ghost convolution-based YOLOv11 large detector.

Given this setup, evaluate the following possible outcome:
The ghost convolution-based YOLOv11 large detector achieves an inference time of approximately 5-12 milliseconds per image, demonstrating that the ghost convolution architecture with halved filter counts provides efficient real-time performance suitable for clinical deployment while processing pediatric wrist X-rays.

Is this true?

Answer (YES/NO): NO